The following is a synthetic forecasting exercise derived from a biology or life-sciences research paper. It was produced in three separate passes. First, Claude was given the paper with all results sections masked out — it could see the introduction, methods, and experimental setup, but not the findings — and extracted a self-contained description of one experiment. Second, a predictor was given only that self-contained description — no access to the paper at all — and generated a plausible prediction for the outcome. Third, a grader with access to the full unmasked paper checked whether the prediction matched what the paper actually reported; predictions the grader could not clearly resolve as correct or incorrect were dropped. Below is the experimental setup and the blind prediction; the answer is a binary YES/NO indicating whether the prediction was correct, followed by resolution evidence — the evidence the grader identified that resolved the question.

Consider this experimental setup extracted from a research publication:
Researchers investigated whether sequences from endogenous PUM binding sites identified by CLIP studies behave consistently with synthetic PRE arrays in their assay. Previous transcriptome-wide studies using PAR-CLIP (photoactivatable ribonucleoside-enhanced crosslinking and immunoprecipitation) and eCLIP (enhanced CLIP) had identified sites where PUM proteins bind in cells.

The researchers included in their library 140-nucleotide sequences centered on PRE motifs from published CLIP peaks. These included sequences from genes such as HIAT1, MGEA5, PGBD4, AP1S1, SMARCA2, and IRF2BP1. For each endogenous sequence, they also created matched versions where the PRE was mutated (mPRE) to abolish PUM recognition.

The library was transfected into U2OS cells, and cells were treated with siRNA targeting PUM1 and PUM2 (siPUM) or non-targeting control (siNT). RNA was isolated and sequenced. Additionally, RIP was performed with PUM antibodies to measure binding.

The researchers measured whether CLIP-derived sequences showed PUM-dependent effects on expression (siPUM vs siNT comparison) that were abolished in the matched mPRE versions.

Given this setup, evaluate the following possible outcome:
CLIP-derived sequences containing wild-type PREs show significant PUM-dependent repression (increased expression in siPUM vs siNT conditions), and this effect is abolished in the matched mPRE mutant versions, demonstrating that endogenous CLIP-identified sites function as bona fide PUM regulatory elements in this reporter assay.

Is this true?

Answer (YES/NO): YES